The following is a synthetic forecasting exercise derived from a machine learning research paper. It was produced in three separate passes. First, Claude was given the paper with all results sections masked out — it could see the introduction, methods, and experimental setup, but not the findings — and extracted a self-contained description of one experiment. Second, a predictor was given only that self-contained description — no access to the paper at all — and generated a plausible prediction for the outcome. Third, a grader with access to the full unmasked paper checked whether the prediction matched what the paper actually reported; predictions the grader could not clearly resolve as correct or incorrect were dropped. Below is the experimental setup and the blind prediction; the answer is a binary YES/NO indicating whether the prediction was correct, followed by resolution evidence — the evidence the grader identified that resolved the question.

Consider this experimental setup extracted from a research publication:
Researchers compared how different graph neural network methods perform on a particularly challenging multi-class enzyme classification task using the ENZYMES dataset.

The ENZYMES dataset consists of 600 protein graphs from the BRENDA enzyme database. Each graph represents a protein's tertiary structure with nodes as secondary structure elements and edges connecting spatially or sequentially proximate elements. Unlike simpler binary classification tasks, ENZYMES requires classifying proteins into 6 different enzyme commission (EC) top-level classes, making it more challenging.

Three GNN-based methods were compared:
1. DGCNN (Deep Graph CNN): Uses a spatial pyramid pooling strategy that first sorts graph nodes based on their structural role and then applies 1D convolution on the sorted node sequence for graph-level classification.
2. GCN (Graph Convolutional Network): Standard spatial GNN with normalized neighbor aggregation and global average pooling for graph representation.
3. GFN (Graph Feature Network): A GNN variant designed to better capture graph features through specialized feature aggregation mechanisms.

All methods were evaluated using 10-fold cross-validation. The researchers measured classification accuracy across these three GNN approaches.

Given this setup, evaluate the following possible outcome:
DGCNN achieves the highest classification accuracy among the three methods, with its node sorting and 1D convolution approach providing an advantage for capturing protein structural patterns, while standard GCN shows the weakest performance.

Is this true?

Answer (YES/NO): NO